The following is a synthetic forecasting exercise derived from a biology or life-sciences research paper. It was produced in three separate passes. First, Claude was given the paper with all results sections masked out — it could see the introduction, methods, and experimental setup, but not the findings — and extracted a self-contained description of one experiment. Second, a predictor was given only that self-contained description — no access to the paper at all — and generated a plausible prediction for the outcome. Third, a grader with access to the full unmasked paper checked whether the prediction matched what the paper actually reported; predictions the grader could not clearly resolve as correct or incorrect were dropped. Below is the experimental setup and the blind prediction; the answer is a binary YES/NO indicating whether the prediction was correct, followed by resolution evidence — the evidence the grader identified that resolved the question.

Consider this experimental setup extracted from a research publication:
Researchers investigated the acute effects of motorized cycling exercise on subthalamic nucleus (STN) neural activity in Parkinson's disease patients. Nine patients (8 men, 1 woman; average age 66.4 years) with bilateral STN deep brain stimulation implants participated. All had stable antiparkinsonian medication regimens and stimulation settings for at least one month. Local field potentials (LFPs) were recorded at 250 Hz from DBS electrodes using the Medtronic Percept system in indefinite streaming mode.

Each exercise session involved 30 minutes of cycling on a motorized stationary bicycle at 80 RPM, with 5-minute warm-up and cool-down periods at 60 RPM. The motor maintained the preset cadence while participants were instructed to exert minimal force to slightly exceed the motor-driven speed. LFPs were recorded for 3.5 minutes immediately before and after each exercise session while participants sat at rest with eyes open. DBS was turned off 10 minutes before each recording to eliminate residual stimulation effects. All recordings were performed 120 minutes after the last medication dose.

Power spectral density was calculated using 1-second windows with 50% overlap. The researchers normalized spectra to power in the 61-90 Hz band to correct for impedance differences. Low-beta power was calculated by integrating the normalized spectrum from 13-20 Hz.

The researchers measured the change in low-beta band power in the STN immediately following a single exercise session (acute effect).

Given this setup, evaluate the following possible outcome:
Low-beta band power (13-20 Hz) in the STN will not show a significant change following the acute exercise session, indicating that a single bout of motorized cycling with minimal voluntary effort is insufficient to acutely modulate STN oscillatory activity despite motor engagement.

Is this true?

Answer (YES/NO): NO